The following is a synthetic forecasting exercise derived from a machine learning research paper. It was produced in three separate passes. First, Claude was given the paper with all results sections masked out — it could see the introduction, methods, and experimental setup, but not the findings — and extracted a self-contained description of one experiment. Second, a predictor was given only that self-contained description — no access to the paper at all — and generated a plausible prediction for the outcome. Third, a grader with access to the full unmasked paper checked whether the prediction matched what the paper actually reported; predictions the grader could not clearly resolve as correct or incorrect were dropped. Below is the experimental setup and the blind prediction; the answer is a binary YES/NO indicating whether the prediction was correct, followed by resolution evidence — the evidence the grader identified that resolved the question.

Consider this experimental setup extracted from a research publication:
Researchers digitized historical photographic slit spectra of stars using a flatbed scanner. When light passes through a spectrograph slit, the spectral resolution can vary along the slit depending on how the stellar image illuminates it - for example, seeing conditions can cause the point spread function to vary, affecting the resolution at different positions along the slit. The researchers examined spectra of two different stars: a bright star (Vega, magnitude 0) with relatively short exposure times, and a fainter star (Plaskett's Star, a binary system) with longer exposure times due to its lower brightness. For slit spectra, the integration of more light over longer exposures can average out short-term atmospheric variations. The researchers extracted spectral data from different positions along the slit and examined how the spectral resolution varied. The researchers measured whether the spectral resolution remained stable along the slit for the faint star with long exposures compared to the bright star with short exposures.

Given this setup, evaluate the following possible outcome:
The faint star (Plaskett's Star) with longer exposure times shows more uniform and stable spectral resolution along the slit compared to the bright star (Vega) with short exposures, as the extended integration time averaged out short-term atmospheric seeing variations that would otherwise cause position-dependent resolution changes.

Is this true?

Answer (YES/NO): YES